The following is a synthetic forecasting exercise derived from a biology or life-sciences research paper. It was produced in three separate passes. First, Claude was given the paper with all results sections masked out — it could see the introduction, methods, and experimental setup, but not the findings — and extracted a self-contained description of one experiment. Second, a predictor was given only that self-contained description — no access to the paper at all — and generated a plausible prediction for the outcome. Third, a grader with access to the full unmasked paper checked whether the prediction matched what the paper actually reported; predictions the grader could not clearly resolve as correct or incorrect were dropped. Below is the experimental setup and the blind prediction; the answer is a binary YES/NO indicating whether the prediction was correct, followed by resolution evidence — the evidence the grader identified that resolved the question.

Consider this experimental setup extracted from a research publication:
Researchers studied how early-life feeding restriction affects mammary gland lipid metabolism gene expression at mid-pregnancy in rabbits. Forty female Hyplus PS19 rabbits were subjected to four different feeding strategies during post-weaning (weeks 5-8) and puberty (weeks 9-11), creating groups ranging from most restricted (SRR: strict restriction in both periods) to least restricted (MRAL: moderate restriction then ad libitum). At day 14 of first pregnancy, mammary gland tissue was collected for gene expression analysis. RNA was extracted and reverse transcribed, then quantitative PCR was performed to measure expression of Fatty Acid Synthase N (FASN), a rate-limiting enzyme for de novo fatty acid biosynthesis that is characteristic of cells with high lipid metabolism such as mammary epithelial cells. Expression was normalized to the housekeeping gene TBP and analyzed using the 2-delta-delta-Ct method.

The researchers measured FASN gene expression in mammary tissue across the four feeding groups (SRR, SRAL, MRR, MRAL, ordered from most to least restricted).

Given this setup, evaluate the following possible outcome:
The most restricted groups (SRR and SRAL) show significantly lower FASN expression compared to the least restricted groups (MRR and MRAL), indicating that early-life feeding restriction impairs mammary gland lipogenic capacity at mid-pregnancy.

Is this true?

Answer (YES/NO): YES